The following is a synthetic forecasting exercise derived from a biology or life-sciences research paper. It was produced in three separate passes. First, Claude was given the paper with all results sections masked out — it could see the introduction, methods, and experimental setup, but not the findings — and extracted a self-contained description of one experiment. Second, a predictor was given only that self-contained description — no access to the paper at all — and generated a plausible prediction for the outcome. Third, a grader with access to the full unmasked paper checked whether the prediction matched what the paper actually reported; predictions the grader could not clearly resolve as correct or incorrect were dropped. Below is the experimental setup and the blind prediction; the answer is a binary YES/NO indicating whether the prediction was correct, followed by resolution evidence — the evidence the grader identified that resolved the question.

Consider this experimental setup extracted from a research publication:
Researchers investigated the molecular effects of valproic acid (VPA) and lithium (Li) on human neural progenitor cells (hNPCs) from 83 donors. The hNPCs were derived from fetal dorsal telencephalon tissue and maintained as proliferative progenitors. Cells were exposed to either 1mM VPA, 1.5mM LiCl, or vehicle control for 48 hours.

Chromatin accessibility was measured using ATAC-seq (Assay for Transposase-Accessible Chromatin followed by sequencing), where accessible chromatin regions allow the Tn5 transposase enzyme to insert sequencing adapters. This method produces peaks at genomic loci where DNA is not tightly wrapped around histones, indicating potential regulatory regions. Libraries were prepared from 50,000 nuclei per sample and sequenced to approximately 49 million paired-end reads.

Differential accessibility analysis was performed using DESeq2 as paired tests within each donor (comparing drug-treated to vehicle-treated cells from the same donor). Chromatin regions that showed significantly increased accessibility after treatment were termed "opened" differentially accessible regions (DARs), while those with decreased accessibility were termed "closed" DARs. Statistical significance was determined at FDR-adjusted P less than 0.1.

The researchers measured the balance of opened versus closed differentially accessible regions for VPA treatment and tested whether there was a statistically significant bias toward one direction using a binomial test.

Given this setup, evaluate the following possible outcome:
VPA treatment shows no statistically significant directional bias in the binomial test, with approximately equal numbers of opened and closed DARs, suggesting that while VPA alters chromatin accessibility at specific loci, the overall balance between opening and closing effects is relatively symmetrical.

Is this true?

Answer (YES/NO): NO